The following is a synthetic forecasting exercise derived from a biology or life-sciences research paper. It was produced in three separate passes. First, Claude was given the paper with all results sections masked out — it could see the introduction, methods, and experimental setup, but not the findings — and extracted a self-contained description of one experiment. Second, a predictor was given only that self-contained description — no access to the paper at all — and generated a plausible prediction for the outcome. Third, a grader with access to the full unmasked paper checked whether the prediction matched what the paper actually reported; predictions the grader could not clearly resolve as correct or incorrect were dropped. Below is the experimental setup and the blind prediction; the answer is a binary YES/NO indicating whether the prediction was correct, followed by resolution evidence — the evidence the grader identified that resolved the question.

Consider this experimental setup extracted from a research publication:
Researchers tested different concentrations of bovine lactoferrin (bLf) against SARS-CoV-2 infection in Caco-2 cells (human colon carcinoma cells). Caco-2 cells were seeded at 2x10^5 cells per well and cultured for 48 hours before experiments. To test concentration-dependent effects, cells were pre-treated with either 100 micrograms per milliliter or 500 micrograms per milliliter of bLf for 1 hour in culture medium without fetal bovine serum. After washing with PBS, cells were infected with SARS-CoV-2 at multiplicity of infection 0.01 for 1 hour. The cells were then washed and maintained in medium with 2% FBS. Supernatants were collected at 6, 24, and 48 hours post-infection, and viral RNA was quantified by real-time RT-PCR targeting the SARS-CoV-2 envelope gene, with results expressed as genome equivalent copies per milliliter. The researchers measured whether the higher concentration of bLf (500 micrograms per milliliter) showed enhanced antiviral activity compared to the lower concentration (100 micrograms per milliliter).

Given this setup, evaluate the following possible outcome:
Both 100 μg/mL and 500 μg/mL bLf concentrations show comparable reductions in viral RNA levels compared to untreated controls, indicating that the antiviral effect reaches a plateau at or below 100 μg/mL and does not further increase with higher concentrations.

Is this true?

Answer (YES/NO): NO